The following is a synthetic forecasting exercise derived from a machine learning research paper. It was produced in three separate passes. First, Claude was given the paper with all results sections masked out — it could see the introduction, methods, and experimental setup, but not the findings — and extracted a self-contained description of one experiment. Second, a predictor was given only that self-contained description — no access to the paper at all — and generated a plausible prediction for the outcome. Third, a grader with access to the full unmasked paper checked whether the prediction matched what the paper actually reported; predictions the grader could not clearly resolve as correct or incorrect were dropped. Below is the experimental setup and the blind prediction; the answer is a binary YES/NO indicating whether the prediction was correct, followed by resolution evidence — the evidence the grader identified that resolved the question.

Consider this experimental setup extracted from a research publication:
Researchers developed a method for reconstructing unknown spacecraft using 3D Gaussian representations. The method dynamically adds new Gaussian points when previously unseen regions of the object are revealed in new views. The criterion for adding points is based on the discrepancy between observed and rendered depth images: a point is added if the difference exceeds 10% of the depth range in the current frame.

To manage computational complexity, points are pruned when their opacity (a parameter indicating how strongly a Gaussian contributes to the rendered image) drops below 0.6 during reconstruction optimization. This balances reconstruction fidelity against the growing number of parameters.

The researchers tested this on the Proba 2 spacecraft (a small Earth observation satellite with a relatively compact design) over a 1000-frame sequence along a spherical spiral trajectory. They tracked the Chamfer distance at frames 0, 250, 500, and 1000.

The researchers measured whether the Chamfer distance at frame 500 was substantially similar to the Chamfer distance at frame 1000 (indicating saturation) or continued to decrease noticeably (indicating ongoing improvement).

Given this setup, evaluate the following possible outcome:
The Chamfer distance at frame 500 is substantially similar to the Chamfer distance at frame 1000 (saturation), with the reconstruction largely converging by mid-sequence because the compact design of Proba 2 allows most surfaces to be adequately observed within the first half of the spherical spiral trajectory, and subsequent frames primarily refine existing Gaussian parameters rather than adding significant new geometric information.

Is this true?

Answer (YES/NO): YES